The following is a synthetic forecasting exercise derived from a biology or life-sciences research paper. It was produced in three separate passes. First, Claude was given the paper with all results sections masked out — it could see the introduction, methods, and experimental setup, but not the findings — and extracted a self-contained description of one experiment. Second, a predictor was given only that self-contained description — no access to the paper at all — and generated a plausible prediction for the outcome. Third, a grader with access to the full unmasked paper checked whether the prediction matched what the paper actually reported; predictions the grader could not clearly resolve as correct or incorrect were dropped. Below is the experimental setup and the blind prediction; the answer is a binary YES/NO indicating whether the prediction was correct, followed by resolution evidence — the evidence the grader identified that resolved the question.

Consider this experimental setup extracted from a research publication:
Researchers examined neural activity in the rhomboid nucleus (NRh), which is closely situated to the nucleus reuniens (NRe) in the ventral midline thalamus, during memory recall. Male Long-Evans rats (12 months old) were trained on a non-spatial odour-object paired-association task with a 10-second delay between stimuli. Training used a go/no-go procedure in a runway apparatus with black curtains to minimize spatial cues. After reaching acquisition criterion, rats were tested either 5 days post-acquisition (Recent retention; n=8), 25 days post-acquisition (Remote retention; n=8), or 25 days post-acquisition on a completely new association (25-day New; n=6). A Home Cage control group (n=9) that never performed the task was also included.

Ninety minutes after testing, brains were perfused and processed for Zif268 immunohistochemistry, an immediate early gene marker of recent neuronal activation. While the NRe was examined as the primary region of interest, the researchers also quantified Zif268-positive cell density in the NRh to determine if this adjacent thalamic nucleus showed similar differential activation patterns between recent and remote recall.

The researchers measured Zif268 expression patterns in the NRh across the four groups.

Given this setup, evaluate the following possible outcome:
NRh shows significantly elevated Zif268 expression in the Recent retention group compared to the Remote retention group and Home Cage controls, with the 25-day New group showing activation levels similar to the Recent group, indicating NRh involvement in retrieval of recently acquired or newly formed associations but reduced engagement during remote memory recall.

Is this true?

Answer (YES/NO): NO